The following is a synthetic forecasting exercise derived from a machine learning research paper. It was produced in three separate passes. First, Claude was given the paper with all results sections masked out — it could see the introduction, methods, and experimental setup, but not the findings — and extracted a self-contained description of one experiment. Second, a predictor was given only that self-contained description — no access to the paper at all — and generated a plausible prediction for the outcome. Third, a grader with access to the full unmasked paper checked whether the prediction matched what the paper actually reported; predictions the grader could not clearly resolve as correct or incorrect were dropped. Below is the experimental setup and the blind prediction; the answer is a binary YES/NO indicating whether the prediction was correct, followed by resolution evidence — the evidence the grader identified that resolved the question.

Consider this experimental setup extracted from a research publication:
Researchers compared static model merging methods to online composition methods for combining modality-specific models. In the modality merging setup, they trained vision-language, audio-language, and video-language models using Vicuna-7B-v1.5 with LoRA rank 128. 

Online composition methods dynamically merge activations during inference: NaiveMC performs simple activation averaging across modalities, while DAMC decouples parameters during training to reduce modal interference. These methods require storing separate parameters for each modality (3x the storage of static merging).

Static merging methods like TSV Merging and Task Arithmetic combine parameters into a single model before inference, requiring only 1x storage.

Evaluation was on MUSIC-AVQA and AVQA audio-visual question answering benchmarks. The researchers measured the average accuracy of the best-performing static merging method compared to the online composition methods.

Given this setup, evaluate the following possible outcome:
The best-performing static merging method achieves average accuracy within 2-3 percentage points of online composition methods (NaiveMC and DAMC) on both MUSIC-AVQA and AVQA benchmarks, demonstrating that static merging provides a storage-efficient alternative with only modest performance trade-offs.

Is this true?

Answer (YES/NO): NO